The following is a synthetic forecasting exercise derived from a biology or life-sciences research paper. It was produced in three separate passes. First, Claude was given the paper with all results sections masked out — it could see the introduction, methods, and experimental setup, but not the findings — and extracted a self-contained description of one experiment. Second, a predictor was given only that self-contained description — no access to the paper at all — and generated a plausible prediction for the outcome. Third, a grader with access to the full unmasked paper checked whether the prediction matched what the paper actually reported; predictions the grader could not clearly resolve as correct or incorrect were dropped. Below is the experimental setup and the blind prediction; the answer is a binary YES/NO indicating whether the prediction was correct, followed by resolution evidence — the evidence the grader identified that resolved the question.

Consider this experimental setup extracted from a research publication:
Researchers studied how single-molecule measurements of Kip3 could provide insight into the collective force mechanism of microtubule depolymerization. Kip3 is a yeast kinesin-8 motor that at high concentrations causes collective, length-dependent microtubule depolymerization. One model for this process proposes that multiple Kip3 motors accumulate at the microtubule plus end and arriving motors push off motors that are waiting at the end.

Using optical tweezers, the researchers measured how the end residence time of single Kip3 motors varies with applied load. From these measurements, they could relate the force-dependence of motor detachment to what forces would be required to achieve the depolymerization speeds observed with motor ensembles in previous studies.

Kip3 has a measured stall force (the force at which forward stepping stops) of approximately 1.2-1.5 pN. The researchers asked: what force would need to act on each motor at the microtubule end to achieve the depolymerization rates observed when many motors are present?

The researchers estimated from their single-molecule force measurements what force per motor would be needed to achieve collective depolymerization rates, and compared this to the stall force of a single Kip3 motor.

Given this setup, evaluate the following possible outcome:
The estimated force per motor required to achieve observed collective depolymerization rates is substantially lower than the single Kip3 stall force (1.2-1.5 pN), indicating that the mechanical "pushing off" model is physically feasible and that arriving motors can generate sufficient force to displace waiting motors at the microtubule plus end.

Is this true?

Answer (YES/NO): NO